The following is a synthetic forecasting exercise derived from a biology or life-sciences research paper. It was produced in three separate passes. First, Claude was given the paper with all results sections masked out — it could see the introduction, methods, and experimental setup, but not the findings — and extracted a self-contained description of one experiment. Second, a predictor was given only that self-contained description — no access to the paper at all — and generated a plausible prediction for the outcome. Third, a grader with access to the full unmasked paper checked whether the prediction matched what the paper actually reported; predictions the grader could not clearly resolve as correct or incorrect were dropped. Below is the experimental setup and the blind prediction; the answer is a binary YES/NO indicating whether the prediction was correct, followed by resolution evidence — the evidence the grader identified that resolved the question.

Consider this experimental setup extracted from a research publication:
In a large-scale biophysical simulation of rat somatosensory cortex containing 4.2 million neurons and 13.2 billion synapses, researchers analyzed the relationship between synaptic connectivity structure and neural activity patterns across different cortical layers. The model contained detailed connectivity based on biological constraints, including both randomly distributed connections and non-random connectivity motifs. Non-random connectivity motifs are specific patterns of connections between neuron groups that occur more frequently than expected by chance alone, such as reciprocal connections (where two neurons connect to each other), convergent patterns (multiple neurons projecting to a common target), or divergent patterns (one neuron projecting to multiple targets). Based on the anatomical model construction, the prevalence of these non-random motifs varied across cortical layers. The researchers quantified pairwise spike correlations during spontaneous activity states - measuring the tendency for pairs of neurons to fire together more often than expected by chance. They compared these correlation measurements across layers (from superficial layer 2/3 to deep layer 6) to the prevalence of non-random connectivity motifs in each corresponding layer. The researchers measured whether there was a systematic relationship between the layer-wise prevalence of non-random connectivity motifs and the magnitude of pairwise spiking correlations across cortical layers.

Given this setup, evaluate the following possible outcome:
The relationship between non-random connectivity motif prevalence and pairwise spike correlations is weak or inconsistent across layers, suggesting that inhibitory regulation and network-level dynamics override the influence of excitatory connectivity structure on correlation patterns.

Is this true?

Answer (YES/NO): NO